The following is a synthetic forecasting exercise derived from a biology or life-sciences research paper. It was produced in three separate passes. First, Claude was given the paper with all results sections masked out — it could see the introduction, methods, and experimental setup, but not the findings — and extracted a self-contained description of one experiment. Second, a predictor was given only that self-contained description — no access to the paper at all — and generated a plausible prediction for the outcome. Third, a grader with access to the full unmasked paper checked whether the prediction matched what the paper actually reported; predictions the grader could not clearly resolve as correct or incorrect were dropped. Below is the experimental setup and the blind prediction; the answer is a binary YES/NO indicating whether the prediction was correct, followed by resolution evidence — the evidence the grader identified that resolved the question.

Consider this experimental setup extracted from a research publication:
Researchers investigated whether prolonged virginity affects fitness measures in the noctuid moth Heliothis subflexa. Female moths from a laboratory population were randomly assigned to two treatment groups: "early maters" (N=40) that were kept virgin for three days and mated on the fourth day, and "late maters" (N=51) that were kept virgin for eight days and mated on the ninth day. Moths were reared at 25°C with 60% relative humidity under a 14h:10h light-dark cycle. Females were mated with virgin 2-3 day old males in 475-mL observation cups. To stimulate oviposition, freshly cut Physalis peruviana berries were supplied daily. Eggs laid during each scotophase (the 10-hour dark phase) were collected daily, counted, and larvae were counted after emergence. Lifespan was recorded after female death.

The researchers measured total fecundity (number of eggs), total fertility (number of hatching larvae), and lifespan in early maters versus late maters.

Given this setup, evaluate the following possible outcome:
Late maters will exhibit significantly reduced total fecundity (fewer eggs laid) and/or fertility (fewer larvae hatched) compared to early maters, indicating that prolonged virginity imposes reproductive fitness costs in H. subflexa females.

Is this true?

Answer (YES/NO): YES